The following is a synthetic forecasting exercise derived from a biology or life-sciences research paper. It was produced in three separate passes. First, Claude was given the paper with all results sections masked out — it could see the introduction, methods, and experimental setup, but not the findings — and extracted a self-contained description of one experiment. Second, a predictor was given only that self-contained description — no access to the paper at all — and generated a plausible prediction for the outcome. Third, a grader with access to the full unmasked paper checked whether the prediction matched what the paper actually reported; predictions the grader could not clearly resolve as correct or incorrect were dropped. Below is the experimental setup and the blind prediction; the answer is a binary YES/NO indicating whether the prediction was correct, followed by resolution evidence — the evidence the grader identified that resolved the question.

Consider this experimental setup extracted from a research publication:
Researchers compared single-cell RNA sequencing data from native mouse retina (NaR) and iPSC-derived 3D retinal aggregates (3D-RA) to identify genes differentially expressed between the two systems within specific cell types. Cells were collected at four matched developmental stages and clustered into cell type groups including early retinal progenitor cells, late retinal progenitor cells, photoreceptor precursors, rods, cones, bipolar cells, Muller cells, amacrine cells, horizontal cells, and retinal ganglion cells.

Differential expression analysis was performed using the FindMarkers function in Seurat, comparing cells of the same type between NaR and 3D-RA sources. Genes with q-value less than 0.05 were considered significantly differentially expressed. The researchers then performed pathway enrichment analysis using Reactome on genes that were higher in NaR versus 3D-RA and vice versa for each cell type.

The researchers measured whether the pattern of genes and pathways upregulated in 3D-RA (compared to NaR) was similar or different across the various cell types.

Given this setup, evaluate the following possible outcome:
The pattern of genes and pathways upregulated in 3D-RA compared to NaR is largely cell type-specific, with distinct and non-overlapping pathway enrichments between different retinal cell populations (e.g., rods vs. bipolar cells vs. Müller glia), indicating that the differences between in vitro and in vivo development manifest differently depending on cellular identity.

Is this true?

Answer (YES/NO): NO